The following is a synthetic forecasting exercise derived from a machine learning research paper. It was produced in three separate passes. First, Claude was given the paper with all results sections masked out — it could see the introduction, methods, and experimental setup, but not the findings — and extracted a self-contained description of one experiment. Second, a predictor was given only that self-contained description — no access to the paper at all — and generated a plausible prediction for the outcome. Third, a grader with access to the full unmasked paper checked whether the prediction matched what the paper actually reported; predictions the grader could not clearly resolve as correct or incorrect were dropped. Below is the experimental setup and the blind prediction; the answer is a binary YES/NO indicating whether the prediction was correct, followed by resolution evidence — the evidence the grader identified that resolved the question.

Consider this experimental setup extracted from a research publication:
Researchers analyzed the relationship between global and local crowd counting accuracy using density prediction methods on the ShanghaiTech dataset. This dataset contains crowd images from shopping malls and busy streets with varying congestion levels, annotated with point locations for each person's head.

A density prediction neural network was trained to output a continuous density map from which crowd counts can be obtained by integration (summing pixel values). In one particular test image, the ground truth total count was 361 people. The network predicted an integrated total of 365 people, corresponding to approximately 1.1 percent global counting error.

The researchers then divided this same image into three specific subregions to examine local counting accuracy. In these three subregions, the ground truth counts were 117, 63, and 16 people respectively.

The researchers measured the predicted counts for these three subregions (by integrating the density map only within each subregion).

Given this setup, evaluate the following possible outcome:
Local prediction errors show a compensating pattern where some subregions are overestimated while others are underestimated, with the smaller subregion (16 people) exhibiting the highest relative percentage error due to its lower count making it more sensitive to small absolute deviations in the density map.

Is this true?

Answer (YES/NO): YES